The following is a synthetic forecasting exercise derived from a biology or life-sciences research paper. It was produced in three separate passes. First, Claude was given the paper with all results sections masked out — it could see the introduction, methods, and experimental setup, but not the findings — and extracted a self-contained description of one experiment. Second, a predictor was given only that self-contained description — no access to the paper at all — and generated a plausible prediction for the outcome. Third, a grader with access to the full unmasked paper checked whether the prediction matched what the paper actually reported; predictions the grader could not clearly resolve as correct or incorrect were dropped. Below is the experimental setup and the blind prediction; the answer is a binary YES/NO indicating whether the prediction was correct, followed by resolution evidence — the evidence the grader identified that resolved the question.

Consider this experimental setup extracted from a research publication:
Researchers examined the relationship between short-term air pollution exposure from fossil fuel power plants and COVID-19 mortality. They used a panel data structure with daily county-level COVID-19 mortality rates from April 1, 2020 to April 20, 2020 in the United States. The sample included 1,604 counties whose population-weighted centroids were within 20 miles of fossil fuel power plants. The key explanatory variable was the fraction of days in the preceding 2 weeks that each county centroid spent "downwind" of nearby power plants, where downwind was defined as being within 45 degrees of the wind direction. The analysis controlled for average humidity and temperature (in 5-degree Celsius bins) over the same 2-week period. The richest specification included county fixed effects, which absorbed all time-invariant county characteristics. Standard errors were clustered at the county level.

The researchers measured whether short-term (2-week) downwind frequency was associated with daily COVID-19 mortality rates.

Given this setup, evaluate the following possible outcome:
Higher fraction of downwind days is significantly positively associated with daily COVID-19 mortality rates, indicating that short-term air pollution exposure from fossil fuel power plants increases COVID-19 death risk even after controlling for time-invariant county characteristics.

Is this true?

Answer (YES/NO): NO